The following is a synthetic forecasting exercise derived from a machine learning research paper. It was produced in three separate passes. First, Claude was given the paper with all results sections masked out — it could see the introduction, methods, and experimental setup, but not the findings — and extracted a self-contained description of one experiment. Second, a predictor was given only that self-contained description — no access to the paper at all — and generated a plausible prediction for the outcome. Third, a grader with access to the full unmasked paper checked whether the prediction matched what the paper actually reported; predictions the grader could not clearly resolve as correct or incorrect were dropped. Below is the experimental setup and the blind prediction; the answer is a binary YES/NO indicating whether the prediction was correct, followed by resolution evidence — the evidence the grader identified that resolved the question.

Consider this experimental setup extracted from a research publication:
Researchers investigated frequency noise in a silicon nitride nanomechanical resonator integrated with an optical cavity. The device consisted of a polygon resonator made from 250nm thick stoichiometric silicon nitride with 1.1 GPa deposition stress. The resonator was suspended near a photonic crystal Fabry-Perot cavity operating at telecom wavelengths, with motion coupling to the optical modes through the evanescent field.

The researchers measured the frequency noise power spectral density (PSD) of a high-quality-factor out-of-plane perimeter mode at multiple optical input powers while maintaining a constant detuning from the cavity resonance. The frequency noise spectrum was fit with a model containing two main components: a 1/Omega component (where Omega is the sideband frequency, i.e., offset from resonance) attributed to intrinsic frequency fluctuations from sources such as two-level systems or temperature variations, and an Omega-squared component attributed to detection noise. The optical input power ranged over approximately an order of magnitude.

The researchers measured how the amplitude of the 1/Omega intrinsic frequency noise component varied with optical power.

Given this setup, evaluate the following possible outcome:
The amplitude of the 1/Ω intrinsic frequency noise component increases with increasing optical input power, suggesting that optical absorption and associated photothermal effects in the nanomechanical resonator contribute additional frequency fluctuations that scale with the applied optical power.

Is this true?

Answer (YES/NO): NO